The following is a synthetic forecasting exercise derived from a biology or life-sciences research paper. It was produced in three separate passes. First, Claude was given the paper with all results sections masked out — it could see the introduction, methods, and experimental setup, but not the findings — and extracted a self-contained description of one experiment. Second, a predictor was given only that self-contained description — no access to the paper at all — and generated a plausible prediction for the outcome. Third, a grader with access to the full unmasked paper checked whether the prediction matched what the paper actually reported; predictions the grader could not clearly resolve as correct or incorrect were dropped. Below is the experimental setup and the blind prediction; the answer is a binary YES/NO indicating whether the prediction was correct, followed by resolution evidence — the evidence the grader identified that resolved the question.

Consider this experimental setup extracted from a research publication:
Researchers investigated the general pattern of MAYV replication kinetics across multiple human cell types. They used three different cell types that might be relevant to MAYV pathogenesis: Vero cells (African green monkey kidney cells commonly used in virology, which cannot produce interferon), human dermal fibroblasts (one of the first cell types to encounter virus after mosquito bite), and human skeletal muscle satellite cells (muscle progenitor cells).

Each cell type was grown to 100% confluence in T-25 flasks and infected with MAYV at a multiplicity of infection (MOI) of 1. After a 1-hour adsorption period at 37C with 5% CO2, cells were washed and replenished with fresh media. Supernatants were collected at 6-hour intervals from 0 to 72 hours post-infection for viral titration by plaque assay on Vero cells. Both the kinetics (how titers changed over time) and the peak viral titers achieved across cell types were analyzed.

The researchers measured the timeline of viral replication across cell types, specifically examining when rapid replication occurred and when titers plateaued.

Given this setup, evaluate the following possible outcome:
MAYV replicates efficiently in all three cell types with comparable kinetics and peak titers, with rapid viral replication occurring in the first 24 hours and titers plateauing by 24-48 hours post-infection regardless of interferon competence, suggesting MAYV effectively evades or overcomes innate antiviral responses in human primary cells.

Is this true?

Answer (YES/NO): NO